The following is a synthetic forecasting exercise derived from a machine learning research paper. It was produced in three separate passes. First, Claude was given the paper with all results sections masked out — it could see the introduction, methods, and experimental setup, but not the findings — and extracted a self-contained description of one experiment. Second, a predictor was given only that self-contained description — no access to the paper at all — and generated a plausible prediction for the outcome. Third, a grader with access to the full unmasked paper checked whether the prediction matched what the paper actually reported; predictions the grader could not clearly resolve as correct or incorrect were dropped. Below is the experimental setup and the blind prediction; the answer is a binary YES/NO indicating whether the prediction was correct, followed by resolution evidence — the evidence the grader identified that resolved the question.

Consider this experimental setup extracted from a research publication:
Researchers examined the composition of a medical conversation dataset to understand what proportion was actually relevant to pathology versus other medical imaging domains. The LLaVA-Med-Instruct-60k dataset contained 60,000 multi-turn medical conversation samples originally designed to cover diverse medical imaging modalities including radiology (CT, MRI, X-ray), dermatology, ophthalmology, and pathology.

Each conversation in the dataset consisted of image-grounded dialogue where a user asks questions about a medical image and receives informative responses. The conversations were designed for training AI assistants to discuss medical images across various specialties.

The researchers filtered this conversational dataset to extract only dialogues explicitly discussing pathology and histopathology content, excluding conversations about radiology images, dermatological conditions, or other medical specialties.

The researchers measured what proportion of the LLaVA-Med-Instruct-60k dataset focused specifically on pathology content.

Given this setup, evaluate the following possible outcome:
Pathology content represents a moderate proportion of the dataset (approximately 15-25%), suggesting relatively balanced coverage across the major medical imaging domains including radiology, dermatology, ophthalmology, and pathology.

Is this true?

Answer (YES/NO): NO